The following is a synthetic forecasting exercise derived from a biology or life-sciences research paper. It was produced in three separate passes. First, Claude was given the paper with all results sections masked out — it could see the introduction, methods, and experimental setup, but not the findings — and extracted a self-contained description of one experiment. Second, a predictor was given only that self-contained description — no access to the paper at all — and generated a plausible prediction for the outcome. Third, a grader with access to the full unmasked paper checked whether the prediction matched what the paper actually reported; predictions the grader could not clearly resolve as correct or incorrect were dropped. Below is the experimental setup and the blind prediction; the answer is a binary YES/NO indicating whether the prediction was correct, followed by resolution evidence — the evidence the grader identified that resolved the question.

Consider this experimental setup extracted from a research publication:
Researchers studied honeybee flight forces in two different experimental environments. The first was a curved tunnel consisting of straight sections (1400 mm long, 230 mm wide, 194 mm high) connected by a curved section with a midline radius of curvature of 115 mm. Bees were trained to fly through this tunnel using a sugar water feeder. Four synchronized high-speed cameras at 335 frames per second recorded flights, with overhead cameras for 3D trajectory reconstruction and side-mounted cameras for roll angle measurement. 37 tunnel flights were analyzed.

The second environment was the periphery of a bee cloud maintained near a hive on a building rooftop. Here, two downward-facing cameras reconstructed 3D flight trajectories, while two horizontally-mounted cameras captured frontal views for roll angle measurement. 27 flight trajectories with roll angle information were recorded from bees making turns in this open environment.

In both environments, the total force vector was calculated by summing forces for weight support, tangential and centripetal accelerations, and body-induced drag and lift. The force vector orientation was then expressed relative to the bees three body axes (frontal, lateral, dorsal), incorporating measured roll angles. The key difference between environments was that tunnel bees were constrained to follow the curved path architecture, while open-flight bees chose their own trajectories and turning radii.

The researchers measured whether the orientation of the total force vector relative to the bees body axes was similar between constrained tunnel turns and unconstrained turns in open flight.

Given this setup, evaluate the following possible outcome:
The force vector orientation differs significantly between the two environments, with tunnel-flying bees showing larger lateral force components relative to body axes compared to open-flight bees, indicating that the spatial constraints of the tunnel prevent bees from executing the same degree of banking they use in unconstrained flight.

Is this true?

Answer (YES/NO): NO